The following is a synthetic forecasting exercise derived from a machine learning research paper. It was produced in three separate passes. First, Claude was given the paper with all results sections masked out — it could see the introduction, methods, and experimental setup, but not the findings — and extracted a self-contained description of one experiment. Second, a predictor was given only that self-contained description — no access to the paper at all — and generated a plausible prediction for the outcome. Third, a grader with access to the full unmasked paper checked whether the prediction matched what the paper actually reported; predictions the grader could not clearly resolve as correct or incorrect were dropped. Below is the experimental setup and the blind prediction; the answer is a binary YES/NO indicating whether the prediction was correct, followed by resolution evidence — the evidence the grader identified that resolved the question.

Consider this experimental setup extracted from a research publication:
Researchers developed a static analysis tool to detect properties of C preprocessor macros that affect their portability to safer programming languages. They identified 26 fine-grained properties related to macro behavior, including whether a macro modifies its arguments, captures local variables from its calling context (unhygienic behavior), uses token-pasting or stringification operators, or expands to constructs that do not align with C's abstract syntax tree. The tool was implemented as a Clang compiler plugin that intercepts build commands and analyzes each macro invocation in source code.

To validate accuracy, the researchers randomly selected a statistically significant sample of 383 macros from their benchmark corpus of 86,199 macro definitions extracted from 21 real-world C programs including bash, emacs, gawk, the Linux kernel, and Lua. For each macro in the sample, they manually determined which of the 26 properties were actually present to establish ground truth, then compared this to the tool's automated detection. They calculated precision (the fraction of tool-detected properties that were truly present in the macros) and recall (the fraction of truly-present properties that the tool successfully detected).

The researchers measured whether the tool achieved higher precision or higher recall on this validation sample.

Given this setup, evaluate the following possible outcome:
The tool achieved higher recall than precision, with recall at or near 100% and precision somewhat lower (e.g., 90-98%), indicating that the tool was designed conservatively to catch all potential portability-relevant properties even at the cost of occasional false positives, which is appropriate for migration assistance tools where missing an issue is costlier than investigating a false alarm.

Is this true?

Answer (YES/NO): NO